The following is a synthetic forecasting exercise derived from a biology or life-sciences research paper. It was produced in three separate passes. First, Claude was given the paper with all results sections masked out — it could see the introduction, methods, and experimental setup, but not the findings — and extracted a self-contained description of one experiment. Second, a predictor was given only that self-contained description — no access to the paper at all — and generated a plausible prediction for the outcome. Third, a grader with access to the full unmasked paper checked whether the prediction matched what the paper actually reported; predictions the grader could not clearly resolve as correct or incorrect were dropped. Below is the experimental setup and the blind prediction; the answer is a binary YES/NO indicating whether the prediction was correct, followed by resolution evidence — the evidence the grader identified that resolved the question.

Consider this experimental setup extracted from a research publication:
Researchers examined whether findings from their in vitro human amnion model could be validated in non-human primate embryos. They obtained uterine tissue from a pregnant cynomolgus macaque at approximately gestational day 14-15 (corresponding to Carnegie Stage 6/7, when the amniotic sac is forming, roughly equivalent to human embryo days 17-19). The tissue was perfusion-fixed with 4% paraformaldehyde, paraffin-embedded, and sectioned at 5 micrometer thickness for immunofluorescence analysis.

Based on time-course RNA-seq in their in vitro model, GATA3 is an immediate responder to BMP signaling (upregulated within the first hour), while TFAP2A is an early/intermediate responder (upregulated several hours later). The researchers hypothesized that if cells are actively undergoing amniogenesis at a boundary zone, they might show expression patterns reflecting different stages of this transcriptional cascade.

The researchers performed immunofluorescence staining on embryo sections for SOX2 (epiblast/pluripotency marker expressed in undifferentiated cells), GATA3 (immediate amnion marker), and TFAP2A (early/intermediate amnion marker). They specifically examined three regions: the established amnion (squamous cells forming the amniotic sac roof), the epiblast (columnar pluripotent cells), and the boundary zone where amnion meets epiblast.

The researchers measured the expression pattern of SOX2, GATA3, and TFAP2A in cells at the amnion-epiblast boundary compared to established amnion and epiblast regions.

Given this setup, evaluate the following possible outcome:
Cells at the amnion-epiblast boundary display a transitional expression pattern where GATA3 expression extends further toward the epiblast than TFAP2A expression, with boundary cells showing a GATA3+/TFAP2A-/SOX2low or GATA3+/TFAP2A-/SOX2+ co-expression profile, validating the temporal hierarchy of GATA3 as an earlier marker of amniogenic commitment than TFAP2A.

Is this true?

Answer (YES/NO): NO